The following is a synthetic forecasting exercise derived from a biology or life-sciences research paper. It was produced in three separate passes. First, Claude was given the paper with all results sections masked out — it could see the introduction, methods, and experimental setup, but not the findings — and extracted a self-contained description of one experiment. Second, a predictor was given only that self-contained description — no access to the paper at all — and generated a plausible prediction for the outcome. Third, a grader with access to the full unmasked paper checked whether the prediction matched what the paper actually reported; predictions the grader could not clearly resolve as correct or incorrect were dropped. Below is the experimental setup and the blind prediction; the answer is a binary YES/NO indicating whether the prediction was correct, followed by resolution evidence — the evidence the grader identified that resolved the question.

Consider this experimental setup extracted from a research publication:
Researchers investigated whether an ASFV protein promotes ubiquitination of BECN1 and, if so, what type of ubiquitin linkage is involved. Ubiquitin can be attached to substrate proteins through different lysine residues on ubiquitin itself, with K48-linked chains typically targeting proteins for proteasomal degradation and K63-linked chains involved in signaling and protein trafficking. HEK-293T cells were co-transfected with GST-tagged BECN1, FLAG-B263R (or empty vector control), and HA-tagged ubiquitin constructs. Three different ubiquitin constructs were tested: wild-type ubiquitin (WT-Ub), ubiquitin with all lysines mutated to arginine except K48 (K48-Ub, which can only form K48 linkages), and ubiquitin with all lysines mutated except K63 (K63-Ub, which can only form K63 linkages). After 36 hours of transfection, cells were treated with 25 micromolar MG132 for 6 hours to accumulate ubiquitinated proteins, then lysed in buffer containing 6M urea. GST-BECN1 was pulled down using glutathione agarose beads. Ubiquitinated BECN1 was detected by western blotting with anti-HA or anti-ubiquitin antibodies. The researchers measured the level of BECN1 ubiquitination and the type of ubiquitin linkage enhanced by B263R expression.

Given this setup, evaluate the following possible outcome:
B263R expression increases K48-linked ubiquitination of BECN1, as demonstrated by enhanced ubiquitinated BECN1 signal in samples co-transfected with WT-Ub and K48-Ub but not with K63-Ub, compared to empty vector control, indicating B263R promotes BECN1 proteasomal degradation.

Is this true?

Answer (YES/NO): YES